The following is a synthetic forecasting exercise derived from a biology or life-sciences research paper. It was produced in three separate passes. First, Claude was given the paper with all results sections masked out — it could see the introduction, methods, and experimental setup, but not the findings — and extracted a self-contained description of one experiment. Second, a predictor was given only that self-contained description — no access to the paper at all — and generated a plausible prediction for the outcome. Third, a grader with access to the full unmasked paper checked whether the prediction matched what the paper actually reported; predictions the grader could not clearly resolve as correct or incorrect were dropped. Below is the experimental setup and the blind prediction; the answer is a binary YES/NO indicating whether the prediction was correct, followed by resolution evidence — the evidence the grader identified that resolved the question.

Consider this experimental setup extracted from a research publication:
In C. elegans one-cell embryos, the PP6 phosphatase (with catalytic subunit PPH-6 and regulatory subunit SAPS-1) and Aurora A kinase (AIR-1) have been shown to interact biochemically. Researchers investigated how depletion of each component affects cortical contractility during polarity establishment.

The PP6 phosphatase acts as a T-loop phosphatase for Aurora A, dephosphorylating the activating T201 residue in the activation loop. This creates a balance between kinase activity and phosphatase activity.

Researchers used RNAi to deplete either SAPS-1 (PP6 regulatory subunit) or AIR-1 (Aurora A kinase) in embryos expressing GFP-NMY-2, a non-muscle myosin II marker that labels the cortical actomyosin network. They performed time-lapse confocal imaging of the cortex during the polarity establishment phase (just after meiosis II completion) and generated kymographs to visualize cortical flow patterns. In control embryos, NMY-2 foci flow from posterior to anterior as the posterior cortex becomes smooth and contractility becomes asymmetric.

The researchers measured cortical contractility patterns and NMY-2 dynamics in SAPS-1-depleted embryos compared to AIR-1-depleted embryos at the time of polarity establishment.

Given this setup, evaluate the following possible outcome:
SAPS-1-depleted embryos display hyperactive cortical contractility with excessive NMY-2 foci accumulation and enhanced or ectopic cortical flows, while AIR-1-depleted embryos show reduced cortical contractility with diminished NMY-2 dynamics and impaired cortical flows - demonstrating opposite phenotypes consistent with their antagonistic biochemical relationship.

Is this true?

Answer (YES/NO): NO